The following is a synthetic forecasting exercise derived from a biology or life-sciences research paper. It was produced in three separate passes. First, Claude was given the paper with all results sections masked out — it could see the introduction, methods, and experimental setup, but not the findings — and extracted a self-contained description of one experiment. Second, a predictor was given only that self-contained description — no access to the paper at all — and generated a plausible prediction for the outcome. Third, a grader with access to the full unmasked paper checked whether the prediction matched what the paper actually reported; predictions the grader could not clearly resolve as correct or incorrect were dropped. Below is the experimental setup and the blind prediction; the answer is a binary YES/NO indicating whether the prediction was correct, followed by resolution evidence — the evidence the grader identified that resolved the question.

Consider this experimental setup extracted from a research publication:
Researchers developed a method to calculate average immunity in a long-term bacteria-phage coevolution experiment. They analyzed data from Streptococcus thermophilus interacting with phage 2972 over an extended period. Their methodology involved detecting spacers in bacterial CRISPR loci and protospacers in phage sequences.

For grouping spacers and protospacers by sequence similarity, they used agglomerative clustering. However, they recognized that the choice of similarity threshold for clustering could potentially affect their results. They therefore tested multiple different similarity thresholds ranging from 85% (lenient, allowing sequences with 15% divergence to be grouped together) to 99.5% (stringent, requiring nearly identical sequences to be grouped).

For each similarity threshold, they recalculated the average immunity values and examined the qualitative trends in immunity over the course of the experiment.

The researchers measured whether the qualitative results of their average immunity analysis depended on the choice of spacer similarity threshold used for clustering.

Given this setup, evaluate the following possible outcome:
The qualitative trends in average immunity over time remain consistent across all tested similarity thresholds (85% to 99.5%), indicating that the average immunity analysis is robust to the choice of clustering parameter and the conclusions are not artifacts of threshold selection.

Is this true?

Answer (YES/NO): YES